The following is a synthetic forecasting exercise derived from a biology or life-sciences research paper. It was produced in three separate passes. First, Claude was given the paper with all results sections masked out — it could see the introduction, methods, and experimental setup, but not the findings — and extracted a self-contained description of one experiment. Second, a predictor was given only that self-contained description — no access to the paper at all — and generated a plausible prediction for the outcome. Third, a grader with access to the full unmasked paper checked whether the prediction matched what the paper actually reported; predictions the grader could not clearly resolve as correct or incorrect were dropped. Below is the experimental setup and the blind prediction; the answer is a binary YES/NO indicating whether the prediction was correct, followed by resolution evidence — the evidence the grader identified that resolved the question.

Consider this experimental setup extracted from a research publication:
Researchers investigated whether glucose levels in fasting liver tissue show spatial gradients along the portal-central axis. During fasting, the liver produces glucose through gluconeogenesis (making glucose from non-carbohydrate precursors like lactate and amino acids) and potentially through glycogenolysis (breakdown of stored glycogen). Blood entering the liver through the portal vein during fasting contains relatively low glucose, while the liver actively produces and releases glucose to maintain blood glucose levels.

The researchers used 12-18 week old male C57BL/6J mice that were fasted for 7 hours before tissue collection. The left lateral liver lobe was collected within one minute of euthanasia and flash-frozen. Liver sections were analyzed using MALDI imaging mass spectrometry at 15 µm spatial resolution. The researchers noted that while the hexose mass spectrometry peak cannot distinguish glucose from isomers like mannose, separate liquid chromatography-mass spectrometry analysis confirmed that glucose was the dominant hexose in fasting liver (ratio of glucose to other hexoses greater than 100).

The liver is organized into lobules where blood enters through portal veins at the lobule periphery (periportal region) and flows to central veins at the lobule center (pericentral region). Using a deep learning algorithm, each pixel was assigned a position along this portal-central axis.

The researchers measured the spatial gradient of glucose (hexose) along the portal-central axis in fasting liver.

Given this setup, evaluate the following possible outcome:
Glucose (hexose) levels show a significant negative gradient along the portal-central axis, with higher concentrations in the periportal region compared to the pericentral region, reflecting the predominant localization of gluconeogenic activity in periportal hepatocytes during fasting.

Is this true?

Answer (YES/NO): YES